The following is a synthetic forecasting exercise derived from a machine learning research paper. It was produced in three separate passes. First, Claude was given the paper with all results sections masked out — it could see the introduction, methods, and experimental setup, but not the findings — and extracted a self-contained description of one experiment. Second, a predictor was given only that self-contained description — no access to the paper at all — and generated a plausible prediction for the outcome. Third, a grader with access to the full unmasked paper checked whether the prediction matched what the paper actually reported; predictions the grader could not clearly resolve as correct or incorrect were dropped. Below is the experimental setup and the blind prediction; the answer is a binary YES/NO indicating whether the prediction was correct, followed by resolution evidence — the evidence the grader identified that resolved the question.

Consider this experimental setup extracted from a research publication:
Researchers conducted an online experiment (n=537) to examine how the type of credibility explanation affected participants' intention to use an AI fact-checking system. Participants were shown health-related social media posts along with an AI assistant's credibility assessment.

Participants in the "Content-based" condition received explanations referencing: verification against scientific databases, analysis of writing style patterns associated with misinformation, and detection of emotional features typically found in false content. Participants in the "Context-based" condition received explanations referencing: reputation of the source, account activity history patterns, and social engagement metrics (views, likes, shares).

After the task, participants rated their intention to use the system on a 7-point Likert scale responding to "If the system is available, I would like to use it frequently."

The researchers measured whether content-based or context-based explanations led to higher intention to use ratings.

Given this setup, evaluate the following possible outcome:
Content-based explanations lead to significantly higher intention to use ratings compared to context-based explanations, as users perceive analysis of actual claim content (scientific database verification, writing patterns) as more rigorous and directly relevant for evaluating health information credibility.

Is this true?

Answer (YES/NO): NO